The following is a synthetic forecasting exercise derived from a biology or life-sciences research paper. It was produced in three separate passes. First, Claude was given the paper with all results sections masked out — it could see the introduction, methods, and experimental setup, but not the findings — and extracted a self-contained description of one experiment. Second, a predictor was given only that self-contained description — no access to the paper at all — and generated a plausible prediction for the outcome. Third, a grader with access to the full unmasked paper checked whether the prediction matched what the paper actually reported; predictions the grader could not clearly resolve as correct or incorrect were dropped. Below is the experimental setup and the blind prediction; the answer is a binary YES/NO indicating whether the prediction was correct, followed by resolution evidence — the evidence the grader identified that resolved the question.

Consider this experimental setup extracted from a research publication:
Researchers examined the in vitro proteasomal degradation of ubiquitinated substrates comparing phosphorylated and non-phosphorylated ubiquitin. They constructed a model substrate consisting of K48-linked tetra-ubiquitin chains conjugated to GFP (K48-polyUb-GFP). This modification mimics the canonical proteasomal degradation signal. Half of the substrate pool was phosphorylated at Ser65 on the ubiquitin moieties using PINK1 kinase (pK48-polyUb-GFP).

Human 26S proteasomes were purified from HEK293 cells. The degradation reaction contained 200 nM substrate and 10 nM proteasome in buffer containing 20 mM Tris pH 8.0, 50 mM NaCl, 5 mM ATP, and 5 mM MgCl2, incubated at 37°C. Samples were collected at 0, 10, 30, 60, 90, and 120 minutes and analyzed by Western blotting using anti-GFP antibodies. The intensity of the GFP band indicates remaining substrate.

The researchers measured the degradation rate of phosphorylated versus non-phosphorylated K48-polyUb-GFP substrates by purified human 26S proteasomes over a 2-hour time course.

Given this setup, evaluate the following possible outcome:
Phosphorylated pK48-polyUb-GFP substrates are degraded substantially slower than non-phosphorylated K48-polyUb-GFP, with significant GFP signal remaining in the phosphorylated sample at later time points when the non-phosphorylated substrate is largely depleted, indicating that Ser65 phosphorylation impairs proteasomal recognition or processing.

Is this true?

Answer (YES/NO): YES